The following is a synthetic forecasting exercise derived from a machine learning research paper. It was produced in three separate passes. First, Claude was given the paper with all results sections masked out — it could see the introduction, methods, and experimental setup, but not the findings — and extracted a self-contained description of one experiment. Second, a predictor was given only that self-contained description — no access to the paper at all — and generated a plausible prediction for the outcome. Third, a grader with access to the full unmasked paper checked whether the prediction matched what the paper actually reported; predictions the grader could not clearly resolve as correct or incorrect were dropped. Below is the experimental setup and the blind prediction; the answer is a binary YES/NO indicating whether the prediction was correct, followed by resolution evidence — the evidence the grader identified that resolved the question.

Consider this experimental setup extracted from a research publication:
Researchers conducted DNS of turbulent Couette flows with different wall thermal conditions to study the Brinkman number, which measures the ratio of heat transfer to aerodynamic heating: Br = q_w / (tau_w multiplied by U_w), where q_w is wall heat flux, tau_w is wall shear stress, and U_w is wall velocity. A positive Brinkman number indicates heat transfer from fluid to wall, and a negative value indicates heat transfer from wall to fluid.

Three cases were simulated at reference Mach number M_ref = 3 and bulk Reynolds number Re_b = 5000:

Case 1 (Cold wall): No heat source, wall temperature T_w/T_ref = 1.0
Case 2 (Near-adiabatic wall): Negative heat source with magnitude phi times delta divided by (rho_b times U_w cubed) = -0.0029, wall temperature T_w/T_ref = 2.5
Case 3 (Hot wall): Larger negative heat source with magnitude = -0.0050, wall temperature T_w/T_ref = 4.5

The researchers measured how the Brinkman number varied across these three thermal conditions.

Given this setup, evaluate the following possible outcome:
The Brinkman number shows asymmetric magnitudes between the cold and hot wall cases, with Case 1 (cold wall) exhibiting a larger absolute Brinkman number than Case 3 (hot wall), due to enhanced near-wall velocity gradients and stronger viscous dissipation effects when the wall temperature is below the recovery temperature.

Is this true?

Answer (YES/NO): NO